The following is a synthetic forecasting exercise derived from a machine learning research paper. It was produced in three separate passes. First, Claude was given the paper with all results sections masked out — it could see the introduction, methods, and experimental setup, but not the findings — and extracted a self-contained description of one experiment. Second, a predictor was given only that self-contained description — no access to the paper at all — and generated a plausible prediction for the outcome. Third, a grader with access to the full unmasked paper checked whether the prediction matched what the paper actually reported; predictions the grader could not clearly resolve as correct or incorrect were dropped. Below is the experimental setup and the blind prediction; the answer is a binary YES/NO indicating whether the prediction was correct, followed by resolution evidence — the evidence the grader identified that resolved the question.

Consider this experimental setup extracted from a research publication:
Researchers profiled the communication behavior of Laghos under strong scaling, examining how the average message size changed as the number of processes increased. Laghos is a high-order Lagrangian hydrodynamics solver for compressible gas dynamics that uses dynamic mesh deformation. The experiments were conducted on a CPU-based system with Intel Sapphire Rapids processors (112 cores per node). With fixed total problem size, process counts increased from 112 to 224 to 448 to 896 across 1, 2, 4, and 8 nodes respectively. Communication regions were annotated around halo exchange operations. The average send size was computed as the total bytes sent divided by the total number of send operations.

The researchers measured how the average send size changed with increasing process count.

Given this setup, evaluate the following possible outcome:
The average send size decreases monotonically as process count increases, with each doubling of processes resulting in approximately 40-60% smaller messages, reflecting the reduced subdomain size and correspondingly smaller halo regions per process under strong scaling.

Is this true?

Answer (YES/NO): NO